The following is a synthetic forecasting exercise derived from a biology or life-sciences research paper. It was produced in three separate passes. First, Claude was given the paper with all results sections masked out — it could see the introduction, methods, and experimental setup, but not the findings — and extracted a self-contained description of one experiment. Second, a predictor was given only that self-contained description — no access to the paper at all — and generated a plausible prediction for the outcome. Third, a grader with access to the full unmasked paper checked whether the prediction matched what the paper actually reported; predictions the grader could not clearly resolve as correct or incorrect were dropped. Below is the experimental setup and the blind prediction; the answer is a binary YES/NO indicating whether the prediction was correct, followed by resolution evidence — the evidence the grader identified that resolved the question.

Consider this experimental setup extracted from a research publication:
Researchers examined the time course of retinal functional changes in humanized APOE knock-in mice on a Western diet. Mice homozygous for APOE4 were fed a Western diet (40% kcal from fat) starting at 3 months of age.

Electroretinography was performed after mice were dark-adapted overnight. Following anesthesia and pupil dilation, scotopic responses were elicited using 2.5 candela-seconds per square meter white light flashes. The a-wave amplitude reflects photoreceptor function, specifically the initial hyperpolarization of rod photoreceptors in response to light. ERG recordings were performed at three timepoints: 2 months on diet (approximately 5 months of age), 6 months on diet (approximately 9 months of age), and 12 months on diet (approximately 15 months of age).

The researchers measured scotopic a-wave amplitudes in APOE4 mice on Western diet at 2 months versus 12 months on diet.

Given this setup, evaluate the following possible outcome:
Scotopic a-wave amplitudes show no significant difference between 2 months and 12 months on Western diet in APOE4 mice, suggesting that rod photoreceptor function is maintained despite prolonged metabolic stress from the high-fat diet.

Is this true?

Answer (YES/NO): NO